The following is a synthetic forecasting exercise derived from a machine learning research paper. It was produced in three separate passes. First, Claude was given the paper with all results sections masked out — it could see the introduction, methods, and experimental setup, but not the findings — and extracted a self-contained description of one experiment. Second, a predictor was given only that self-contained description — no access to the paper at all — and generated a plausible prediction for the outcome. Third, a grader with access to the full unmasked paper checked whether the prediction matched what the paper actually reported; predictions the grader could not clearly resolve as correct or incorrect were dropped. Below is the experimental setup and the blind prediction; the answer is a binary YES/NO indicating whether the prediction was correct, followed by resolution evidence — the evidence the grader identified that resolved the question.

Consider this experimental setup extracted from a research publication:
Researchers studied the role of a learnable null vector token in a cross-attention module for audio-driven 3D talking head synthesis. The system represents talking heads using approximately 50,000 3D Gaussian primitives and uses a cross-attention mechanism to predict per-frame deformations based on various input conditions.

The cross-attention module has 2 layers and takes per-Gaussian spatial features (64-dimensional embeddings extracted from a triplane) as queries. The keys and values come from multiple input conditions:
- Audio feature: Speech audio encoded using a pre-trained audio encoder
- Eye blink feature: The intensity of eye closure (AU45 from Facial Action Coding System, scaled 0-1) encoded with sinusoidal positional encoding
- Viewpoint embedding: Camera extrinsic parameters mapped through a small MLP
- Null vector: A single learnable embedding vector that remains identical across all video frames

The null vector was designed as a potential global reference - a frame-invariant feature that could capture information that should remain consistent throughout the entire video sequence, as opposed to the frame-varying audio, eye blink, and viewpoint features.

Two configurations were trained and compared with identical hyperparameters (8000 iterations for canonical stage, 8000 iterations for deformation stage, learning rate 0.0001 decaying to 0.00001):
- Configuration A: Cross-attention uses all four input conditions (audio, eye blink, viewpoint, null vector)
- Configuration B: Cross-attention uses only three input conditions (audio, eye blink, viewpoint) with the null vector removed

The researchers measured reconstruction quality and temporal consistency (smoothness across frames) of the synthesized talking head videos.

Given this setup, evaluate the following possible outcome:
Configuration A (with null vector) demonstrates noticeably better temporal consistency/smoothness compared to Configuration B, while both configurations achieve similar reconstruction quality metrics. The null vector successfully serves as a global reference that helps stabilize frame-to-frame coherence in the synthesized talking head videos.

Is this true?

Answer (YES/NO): NO